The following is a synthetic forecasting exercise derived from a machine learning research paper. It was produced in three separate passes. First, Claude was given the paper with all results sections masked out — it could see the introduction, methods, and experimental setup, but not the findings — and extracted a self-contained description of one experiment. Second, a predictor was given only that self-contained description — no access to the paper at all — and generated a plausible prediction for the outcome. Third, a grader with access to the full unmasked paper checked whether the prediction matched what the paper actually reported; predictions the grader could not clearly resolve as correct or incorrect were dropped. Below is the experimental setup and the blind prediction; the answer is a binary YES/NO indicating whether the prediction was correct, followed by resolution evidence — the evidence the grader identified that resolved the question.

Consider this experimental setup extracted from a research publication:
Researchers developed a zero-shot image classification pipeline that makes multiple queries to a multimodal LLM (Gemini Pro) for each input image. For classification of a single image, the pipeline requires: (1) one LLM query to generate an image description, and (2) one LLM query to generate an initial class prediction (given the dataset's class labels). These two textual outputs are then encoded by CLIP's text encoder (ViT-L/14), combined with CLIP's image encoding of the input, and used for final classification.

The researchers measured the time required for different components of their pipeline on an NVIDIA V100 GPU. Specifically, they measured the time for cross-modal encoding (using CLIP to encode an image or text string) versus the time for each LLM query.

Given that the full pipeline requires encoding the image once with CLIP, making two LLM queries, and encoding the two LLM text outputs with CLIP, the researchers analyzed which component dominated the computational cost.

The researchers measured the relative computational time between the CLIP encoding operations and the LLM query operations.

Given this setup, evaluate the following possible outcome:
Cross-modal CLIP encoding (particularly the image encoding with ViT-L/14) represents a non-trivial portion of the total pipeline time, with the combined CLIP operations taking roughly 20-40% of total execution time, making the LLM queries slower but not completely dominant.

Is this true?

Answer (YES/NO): NO